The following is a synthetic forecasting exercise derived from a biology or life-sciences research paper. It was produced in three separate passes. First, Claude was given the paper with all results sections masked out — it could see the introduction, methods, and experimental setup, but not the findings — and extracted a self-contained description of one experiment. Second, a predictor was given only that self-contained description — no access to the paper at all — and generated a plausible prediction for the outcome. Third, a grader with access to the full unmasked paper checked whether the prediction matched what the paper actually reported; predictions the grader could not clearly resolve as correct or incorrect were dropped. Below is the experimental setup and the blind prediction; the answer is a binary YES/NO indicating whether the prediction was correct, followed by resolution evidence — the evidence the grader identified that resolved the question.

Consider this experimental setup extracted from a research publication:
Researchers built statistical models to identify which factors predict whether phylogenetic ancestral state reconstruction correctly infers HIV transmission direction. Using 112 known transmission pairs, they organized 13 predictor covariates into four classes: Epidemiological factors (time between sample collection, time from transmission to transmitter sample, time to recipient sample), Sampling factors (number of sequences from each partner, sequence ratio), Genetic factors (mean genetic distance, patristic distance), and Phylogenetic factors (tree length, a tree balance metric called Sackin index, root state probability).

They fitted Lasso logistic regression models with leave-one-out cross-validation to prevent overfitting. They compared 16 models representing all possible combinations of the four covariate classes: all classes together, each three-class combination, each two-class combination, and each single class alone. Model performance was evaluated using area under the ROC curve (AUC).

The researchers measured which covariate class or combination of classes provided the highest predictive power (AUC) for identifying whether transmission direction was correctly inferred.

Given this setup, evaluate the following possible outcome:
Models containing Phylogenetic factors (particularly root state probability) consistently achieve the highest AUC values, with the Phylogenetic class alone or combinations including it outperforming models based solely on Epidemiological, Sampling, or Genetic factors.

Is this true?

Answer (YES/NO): NO